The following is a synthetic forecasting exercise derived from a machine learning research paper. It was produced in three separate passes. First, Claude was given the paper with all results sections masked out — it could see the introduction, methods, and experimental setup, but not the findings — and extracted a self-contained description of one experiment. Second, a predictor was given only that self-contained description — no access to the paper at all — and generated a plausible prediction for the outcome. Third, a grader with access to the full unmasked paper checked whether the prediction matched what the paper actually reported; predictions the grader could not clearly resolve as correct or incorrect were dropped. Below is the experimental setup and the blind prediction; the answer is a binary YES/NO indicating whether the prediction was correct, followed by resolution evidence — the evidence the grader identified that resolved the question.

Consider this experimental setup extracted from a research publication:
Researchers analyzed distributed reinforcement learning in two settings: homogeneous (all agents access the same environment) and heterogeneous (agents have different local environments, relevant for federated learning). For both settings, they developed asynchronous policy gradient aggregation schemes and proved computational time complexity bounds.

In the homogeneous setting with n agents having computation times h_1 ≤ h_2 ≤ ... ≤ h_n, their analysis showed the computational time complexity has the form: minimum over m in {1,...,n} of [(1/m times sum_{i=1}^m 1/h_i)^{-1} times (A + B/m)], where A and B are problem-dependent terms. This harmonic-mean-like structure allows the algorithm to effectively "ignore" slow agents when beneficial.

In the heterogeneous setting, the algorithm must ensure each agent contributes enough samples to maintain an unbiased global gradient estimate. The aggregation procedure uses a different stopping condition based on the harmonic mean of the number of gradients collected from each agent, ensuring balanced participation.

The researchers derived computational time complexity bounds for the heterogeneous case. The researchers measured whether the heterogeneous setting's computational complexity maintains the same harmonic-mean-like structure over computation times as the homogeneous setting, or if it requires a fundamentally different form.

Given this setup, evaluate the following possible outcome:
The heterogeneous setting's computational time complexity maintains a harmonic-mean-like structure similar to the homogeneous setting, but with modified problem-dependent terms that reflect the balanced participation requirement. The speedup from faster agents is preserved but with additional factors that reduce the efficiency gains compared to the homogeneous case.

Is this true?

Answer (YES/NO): NO